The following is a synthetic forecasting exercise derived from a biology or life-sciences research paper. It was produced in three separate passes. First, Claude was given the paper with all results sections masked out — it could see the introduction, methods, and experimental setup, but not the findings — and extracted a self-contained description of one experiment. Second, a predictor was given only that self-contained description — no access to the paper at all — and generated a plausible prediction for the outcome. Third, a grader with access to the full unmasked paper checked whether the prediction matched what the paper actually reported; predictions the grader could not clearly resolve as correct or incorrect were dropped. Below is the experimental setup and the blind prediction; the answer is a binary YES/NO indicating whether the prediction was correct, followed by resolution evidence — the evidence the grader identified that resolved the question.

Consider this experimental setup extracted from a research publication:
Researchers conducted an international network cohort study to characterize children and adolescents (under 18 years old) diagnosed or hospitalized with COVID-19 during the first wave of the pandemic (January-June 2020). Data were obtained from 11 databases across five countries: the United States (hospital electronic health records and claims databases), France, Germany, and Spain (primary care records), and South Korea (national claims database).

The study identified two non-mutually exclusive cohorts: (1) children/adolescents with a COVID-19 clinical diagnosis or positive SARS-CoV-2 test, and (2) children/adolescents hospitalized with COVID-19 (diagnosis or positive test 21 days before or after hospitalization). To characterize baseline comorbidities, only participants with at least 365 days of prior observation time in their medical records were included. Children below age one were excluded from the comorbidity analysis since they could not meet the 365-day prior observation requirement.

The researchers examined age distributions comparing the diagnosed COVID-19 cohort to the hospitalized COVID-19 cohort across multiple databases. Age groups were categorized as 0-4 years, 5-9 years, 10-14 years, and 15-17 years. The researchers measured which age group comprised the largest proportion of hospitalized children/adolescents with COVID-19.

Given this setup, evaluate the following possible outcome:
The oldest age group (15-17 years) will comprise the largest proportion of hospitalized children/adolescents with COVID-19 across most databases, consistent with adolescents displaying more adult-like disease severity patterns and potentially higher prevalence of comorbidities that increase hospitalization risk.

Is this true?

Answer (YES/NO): NO